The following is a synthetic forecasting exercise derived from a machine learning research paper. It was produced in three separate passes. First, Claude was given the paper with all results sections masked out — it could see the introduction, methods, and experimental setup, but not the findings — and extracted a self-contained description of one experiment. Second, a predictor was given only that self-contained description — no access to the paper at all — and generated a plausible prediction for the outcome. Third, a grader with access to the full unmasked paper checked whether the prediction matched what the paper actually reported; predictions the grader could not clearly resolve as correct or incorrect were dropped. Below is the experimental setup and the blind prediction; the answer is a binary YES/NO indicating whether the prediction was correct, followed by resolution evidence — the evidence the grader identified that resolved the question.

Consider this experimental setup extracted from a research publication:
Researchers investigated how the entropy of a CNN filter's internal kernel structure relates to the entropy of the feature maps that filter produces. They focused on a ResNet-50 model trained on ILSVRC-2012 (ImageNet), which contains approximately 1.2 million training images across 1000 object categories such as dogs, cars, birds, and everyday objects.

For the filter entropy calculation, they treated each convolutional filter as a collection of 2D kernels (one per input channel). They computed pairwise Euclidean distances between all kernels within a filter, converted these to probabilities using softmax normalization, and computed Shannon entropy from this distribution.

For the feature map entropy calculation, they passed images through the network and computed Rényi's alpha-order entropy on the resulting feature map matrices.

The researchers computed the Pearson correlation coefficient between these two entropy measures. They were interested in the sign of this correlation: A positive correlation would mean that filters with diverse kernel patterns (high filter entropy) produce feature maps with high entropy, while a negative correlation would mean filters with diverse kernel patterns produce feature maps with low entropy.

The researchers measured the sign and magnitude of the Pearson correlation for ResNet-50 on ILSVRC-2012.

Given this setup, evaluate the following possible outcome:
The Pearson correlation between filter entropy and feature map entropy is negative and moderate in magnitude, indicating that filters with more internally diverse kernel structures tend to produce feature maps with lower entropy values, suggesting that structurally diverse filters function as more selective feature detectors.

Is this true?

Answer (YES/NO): NO